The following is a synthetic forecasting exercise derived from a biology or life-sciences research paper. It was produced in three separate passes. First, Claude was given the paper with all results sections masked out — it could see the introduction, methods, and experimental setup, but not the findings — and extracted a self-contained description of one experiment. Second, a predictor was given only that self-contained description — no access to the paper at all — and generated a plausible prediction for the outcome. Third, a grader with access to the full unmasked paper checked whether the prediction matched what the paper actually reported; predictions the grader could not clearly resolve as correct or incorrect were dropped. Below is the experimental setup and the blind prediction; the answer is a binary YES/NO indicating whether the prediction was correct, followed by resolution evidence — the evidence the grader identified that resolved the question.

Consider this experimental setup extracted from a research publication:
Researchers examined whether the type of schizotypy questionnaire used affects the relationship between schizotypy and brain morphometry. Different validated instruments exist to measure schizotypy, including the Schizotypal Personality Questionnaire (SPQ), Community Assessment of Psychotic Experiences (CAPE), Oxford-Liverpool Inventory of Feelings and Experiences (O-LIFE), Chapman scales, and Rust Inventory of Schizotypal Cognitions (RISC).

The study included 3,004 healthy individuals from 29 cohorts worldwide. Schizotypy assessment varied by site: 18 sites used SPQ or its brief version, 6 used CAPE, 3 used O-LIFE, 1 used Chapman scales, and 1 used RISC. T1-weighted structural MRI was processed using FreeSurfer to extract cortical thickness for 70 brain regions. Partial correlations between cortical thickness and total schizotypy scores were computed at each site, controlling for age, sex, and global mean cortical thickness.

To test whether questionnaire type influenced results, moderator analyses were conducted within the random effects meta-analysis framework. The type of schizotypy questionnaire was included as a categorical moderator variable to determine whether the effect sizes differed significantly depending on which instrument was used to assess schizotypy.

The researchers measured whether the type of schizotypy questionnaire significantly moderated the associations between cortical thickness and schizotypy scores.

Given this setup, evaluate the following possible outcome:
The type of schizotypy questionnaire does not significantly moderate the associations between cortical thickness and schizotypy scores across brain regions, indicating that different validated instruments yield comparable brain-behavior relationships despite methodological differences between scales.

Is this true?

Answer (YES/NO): YES